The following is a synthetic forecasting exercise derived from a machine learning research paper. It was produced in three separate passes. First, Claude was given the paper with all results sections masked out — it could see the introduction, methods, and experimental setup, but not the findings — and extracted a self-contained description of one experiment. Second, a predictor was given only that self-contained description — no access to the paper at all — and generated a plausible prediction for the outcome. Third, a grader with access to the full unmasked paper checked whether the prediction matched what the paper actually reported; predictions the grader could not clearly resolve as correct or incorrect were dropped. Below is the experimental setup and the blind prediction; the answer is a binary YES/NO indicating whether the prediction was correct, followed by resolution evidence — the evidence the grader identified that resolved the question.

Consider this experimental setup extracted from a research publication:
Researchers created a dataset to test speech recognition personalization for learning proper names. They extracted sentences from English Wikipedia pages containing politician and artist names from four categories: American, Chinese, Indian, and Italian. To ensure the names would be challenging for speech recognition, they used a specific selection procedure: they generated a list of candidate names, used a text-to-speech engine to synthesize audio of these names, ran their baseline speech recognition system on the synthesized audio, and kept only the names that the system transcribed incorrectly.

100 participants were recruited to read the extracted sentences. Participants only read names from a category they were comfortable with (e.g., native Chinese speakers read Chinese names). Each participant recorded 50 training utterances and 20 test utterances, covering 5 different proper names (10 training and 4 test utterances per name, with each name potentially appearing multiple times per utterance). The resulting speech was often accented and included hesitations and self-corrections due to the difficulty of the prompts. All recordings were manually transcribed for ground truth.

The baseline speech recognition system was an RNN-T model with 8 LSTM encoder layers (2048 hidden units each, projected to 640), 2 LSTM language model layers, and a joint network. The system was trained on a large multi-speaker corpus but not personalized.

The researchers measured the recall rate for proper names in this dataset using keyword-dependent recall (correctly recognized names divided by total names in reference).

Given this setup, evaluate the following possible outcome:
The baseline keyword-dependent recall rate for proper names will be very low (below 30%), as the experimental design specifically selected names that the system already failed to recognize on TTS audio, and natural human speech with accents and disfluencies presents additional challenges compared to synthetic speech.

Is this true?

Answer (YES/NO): YES